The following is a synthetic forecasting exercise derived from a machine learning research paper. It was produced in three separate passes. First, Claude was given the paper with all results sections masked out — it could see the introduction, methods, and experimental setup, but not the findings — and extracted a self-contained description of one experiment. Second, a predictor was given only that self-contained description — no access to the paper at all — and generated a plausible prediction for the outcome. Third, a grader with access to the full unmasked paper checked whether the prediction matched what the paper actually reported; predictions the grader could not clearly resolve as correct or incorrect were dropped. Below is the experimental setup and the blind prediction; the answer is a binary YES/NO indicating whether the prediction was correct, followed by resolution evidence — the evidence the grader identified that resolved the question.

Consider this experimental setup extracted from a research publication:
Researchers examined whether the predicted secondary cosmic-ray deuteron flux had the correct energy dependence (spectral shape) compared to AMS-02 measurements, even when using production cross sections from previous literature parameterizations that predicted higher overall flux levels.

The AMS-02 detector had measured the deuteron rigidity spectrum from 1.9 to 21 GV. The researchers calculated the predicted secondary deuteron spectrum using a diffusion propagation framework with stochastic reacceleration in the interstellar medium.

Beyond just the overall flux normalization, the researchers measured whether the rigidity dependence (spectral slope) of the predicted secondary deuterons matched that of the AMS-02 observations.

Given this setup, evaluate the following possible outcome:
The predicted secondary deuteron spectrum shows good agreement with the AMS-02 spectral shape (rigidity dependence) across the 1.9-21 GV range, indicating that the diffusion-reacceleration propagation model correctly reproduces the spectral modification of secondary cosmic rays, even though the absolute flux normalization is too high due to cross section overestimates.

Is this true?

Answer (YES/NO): NO